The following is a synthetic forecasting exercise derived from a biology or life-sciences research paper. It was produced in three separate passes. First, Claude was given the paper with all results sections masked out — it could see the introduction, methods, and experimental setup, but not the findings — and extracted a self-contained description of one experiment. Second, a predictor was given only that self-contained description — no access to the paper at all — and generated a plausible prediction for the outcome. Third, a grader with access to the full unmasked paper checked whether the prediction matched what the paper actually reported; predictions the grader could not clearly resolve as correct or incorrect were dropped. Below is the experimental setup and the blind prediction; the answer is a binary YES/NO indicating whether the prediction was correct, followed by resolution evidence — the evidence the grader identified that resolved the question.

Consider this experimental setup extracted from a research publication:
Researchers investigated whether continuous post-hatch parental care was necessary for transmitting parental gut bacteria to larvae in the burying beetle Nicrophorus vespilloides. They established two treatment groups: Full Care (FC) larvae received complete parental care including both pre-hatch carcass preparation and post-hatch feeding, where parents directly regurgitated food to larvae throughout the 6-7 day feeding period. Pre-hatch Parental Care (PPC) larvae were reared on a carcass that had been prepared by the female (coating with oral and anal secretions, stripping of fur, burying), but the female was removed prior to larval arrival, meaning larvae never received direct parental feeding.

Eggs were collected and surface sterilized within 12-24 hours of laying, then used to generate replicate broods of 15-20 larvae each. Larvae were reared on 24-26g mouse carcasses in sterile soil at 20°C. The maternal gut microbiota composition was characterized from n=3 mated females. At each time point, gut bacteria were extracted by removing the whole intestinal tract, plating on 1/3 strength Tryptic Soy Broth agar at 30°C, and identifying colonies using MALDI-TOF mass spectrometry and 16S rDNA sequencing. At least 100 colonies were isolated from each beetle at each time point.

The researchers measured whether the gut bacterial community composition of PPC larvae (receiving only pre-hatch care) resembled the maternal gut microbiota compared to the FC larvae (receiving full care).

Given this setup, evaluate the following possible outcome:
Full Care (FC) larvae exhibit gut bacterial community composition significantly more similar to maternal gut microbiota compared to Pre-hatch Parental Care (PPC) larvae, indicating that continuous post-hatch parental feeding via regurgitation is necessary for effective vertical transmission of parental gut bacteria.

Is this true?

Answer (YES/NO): NO